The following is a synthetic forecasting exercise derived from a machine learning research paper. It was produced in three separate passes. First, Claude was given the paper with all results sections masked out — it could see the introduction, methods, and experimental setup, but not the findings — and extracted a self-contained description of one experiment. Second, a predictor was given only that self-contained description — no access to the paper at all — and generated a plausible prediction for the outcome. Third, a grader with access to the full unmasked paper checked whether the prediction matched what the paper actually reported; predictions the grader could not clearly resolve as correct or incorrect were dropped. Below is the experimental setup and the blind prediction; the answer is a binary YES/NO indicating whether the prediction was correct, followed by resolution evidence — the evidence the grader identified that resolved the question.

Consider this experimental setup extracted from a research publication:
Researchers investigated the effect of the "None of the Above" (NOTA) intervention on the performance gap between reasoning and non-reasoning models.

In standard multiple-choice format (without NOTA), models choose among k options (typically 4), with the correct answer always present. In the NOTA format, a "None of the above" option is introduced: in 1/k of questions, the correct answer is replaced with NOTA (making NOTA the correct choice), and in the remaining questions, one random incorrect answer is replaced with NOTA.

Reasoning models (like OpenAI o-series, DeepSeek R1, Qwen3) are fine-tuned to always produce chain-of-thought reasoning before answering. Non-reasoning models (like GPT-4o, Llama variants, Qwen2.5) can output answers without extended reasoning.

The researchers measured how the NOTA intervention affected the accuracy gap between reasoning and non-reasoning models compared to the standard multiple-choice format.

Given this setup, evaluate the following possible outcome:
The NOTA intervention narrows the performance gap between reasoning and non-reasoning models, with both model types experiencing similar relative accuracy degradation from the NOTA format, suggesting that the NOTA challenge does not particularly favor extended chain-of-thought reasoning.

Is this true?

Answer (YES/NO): NO